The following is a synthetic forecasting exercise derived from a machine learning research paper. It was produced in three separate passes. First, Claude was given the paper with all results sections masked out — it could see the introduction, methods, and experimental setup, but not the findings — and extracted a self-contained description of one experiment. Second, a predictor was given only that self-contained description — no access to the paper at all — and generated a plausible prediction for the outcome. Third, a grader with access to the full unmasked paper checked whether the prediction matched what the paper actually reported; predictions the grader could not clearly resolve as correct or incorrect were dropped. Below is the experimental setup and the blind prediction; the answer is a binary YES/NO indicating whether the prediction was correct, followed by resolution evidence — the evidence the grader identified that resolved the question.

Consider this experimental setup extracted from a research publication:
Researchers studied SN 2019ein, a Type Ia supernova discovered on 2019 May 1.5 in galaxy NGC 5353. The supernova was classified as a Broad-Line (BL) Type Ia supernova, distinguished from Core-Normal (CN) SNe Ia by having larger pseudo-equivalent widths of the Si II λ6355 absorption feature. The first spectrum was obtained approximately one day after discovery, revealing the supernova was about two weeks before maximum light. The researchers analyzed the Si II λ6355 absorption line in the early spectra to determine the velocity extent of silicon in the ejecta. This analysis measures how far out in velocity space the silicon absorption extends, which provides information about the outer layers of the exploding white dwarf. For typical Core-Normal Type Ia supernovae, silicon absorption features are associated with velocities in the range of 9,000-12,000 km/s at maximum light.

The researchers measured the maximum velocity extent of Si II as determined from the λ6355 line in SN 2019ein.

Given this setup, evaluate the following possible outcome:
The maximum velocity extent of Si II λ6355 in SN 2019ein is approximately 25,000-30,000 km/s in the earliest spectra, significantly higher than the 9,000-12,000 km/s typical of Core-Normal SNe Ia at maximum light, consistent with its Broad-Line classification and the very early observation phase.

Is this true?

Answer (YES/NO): YES